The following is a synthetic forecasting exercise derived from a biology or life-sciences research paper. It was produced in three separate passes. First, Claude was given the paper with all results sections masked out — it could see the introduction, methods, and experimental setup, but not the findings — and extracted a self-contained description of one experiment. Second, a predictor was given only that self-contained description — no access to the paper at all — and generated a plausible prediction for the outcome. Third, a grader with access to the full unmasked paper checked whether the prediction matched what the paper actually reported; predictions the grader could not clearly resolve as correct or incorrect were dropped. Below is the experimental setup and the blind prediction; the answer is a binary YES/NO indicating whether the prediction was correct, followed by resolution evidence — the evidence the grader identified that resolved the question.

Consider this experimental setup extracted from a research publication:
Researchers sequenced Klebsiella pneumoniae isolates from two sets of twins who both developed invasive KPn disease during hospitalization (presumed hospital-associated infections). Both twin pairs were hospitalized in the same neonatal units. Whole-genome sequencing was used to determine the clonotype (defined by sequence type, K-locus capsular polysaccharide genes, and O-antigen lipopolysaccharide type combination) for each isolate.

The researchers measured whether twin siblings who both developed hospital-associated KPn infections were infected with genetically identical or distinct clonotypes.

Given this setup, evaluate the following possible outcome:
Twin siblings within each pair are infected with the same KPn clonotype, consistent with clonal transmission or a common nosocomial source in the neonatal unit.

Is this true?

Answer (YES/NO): NO